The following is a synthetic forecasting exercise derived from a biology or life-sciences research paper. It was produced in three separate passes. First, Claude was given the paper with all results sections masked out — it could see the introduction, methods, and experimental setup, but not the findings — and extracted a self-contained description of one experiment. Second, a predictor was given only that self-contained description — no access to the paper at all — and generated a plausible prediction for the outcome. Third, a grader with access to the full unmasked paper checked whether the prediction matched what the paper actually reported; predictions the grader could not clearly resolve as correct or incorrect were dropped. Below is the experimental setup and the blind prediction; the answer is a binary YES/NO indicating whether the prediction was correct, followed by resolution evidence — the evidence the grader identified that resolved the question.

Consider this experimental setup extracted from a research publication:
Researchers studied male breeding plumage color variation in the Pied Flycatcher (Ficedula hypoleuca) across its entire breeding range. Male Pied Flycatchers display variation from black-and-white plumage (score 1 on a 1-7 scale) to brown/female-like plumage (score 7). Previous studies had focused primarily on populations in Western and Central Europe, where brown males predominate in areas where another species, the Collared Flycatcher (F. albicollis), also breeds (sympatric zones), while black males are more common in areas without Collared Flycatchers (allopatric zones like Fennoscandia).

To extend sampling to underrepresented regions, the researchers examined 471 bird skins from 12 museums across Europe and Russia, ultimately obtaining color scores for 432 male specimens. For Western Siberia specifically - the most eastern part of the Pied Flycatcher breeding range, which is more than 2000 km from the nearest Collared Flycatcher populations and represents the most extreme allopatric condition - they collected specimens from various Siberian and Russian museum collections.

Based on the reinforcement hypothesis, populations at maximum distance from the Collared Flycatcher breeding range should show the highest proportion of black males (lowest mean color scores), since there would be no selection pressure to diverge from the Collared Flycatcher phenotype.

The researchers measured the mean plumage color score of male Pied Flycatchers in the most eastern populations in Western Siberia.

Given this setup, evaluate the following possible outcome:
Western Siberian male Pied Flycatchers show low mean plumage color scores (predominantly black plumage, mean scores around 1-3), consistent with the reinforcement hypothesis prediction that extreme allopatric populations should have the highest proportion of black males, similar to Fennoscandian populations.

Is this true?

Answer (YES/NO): NO